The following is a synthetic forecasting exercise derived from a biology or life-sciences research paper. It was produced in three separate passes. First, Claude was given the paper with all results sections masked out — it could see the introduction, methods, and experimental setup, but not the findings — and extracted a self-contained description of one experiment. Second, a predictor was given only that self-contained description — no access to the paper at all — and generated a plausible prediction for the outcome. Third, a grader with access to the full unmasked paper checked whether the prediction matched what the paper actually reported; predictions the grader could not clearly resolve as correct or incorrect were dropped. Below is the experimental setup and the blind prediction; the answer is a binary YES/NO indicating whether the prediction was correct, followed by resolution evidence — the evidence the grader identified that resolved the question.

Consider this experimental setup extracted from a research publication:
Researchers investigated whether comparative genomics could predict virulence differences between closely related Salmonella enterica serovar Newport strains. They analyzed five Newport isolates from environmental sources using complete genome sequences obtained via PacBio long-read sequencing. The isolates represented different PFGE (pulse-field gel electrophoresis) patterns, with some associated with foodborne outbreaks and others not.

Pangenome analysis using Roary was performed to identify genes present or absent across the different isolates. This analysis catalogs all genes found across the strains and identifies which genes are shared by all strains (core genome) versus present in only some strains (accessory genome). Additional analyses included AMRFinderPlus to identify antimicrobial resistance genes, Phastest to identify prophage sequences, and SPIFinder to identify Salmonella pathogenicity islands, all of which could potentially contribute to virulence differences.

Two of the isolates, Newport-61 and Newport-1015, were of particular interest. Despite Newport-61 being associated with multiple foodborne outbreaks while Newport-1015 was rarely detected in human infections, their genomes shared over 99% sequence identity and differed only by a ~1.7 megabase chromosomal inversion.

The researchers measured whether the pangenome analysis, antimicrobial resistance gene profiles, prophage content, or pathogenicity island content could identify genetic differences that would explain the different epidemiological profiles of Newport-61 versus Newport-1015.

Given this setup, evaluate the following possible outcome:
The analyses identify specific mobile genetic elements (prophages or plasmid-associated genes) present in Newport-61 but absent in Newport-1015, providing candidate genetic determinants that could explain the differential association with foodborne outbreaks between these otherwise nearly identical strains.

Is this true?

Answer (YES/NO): NO